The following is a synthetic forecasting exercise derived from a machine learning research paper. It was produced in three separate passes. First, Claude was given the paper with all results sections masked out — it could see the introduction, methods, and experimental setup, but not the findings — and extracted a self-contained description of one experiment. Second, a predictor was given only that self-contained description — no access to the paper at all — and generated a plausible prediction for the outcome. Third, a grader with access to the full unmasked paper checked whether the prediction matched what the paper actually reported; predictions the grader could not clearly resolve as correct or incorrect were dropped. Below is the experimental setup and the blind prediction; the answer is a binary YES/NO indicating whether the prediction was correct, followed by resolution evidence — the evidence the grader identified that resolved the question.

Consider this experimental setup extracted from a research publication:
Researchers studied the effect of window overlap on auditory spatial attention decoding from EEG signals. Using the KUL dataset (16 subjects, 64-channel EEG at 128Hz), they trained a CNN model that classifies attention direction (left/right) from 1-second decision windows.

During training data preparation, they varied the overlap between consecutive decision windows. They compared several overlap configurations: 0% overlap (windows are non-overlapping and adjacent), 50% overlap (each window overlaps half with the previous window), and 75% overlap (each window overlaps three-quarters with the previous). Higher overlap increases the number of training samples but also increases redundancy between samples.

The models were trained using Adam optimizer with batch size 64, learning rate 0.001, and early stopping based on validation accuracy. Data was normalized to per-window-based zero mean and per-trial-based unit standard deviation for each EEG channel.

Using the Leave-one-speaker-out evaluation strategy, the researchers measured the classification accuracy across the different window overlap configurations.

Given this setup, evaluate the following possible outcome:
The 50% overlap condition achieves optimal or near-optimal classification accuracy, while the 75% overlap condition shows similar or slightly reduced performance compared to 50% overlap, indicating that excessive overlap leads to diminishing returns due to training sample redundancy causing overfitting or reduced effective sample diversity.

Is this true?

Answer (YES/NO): NO